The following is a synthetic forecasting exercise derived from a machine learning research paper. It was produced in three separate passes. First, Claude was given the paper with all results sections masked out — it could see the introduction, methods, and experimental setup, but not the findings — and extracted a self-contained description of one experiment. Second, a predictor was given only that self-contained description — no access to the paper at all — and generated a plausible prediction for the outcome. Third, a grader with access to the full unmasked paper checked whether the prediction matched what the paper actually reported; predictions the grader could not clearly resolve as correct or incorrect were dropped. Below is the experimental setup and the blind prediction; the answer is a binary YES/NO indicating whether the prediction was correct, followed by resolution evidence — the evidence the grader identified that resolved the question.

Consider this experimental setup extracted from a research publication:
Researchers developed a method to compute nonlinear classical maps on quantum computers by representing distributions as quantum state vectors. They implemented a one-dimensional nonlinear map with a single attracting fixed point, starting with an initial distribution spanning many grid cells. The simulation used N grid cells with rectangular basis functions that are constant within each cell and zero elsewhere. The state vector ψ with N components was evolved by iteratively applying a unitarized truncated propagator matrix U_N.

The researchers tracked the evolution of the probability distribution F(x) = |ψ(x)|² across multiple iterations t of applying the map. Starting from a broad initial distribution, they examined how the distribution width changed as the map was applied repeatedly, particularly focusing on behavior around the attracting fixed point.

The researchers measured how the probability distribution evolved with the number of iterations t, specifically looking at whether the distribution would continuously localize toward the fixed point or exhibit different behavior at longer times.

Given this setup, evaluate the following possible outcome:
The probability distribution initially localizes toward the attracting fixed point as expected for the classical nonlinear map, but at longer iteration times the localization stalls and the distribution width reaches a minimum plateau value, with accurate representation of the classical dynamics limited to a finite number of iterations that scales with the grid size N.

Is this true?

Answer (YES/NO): NO